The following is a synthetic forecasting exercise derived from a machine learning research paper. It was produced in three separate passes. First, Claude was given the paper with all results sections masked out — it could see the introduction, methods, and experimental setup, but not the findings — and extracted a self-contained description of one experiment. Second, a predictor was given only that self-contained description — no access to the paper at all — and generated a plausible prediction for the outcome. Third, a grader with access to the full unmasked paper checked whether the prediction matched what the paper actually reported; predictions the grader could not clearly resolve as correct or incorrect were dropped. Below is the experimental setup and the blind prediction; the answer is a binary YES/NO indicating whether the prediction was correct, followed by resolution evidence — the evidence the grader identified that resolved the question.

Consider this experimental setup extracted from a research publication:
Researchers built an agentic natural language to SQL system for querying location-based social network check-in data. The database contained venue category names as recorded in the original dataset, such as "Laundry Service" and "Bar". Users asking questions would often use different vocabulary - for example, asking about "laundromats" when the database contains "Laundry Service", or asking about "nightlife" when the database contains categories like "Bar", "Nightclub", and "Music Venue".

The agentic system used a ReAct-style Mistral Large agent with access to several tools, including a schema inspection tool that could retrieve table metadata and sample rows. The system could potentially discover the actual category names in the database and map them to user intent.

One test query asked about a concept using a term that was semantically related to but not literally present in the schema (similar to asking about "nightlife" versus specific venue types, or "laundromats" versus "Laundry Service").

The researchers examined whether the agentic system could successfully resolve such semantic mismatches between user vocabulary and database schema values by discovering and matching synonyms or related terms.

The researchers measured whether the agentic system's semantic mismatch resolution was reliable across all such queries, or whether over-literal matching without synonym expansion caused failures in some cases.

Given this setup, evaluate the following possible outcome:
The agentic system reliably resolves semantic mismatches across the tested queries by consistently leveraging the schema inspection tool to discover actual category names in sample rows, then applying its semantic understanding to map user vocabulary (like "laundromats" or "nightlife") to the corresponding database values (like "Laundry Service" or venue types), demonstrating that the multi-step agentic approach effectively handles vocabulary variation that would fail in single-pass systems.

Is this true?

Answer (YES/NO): NO